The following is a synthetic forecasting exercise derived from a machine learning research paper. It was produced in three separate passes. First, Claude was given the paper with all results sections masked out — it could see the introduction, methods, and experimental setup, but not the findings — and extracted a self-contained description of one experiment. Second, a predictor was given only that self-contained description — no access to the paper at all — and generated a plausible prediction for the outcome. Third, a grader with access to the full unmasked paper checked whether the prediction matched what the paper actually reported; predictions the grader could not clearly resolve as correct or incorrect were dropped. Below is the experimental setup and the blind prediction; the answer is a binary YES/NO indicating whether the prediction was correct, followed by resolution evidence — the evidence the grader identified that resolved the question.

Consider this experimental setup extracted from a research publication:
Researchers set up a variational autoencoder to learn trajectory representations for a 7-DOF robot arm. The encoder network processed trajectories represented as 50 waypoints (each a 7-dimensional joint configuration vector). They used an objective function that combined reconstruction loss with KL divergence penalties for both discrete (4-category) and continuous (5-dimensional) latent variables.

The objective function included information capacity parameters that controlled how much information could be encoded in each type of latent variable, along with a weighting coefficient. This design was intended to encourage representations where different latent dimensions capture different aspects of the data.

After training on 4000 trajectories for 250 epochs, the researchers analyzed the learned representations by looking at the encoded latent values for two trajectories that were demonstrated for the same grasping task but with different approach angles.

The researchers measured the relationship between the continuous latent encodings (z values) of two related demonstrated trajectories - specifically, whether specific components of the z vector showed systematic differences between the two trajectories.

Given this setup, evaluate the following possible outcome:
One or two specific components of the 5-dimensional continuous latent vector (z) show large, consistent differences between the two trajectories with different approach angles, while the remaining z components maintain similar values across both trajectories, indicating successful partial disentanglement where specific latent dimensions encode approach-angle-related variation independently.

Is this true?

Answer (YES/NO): YES